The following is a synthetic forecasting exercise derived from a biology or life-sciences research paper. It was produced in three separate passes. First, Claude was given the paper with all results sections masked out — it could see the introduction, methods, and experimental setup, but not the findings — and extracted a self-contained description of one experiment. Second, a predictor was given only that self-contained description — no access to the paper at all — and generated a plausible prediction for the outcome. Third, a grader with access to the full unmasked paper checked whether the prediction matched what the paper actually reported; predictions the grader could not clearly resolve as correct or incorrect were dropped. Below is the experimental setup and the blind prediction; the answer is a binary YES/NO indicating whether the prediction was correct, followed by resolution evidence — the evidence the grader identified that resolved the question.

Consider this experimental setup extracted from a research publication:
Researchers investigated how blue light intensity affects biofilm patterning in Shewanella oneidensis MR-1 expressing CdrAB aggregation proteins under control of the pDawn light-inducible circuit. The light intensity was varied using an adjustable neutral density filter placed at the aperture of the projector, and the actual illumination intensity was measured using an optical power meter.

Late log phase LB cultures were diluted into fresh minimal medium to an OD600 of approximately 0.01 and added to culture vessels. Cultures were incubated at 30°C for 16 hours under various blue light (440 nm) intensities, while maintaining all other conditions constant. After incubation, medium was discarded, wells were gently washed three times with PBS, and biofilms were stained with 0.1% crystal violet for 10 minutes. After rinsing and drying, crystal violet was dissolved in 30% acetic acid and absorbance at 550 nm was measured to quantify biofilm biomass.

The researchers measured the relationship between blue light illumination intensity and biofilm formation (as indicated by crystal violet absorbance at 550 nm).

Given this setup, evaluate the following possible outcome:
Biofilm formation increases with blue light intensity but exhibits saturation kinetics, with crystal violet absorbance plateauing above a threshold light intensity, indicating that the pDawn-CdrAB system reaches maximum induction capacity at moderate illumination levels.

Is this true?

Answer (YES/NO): NO